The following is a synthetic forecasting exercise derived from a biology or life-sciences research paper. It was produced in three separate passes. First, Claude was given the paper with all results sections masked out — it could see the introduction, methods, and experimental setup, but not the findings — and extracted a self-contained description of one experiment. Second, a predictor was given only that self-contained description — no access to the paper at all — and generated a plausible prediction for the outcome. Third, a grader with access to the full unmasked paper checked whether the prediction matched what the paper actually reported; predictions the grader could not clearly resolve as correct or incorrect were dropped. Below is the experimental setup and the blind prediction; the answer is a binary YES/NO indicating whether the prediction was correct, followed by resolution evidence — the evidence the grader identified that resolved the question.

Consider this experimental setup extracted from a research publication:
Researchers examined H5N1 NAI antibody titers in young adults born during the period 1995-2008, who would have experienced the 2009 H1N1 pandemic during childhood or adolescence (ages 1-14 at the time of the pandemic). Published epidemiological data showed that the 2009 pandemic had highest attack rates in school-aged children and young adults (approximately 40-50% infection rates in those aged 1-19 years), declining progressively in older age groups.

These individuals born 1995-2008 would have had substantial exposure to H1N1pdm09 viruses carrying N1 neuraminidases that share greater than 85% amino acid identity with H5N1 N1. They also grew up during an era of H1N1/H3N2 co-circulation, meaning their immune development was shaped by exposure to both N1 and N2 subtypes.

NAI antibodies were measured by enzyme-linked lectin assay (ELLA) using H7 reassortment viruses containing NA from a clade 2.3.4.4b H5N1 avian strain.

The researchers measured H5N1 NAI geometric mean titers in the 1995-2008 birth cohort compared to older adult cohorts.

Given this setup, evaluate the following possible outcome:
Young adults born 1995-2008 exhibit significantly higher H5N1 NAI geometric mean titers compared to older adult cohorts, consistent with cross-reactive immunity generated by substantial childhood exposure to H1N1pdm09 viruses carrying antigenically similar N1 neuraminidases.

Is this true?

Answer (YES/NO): NO